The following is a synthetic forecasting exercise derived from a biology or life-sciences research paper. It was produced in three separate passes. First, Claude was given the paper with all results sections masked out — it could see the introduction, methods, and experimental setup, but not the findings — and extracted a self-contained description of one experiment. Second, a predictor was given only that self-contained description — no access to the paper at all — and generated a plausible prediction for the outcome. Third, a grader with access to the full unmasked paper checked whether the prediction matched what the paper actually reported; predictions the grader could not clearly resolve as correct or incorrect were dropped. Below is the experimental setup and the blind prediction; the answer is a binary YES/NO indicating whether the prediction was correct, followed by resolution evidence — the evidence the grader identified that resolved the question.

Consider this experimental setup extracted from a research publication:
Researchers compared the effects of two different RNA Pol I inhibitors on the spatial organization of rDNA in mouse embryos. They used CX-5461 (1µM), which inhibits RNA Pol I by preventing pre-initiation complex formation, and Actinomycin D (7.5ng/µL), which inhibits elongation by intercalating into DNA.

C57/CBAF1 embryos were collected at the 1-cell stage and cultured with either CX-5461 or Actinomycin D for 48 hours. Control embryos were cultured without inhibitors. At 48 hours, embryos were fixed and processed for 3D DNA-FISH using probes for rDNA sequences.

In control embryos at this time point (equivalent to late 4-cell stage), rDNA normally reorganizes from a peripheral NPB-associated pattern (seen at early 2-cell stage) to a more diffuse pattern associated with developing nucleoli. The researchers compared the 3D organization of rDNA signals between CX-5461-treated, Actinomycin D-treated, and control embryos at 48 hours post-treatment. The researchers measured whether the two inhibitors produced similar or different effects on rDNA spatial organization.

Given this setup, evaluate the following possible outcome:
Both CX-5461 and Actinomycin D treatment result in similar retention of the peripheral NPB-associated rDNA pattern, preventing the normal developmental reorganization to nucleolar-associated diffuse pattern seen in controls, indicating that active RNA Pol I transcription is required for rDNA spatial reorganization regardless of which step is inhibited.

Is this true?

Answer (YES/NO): NO